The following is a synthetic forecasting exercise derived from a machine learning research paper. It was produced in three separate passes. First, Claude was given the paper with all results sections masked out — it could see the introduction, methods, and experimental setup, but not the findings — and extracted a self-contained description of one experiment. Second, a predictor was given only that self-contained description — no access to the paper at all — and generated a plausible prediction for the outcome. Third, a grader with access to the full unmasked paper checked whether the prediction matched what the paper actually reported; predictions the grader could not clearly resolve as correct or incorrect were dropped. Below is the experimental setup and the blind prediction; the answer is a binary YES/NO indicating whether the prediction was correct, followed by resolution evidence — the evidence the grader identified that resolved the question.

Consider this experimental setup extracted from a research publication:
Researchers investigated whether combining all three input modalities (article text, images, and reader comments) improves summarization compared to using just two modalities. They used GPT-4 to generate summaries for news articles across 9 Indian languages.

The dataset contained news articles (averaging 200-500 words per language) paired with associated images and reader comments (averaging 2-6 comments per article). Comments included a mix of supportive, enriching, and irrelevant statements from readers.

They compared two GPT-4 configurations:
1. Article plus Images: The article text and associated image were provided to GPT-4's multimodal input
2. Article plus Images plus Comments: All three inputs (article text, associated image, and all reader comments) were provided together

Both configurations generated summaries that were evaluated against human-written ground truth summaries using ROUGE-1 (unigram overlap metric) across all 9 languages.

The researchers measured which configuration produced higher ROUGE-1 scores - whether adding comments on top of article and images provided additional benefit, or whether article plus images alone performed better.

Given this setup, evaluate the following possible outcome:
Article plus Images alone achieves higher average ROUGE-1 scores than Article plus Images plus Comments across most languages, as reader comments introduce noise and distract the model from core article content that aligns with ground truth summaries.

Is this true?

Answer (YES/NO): YES